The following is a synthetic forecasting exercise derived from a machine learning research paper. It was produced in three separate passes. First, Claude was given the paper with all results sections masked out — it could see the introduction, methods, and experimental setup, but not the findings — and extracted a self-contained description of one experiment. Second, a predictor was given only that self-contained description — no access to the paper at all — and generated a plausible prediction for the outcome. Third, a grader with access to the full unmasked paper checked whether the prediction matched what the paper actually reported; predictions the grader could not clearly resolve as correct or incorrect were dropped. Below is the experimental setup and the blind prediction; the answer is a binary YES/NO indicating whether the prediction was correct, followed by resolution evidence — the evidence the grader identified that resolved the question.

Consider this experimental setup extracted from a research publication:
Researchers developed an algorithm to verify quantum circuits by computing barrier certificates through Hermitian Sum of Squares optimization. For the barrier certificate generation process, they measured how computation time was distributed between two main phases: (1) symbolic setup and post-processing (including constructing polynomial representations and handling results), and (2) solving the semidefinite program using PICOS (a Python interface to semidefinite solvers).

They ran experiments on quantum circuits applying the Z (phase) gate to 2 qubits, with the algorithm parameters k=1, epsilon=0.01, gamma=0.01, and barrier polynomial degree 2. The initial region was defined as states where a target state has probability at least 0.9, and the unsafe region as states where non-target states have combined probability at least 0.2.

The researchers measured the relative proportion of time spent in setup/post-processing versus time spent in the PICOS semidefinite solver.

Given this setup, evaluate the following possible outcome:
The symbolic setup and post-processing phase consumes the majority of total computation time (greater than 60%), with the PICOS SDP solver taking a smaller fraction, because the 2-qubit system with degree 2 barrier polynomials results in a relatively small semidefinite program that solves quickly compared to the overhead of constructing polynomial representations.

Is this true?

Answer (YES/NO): YES